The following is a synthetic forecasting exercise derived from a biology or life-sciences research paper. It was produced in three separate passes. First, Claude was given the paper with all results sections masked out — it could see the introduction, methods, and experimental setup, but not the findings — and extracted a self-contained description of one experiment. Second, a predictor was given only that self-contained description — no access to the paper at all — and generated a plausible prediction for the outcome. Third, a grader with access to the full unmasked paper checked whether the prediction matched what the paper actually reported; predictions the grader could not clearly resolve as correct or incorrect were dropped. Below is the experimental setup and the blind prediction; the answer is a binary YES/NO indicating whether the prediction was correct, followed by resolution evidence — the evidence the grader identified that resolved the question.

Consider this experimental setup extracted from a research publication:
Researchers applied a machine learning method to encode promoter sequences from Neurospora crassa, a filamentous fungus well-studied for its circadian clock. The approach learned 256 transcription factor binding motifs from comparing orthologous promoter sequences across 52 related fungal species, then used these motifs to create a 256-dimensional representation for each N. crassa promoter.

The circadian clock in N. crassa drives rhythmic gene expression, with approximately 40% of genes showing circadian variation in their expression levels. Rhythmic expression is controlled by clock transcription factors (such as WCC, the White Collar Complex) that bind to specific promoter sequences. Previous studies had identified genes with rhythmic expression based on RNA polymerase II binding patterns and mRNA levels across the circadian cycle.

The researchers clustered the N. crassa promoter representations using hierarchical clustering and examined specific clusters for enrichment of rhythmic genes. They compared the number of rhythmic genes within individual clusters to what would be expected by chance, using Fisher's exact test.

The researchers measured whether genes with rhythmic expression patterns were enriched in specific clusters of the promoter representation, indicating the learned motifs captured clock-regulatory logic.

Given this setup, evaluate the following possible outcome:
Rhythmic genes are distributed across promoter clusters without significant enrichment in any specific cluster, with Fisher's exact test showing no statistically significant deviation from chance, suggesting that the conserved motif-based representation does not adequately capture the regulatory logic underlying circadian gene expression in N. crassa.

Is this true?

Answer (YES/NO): NO